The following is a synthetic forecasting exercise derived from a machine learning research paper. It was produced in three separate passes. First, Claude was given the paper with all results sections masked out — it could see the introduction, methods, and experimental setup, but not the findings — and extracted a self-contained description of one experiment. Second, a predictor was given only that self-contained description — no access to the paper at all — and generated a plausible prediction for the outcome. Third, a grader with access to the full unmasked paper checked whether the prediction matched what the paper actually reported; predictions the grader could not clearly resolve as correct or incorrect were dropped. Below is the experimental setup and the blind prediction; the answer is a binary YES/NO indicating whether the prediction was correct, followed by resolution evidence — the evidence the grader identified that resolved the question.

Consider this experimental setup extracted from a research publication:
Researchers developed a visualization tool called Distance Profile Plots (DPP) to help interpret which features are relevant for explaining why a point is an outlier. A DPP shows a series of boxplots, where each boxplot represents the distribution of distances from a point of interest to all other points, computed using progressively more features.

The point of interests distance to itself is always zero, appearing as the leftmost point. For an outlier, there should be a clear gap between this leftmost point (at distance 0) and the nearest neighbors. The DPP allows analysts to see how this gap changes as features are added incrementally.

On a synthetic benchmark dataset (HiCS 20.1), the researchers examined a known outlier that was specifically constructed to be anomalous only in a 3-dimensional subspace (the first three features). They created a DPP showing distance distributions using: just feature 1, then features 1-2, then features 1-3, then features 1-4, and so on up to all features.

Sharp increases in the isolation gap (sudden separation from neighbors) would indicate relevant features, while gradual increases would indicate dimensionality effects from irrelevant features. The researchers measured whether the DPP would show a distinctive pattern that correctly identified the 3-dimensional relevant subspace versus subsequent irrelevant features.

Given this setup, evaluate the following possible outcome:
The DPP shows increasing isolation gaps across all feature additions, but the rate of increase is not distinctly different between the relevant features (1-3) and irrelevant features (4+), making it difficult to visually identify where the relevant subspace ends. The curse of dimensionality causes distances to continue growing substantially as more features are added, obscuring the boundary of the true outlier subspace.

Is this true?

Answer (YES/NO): NO